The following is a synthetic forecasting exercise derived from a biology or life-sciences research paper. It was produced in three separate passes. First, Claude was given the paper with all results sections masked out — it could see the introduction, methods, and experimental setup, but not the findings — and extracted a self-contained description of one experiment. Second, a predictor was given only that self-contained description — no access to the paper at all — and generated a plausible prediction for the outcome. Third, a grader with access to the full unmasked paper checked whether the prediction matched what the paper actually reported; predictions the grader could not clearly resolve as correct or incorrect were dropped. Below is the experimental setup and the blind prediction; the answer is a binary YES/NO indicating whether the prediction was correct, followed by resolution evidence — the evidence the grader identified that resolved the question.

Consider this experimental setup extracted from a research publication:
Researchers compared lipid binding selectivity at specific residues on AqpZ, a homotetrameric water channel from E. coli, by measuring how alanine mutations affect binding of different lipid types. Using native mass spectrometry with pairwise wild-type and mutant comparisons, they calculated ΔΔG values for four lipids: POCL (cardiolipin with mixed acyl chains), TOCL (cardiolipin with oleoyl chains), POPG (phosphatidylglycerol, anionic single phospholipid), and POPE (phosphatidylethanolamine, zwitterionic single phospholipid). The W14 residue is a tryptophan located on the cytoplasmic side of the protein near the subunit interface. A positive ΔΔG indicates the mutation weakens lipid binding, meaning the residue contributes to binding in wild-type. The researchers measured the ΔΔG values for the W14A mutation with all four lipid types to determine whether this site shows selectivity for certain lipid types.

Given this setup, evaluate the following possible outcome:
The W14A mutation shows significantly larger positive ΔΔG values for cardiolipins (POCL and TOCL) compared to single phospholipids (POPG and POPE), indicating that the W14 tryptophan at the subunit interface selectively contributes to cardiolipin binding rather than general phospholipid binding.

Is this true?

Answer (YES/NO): YES